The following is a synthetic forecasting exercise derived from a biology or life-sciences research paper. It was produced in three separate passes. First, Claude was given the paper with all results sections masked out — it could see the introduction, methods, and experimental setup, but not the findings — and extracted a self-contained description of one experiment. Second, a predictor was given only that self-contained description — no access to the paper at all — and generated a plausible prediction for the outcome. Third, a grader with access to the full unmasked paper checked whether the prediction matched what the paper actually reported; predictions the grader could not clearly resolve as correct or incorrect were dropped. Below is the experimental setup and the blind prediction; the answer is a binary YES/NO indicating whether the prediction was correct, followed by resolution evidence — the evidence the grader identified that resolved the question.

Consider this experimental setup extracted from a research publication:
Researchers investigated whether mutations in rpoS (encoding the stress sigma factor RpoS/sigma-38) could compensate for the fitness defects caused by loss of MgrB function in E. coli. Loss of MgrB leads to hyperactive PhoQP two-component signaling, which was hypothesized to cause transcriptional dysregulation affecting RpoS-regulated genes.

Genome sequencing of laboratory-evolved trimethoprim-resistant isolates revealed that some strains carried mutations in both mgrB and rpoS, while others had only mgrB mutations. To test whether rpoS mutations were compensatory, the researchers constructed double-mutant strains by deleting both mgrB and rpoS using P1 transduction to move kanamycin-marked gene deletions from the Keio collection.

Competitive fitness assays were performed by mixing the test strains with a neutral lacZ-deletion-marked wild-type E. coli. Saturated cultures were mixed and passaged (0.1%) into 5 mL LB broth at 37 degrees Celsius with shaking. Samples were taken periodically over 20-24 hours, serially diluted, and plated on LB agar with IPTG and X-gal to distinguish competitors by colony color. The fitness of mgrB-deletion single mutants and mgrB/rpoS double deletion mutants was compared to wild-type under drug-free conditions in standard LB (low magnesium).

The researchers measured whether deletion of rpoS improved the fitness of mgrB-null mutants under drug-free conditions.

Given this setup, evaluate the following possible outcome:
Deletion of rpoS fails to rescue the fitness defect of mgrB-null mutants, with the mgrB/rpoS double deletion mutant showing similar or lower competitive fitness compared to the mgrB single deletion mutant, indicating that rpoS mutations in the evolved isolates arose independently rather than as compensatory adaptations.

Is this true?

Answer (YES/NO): NO